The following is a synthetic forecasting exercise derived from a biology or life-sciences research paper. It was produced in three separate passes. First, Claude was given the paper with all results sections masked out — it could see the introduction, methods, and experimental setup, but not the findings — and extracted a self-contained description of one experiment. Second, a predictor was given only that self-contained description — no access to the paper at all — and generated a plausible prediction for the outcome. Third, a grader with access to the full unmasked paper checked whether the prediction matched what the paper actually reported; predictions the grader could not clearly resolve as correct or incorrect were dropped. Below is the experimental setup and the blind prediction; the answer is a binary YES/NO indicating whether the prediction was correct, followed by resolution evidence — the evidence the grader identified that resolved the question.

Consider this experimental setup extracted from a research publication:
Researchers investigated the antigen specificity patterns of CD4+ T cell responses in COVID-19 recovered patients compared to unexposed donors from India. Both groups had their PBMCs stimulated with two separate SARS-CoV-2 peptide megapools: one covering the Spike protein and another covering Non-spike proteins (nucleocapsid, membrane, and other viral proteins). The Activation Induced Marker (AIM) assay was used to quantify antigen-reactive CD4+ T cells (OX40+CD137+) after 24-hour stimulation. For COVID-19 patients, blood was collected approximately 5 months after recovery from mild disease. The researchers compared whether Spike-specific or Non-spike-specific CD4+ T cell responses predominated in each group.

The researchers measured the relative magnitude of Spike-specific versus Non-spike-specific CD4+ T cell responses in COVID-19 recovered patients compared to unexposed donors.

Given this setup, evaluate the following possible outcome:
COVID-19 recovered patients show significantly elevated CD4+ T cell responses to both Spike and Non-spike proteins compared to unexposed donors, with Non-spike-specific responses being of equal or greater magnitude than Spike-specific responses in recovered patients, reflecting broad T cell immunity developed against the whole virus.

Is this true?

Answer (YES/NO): NO